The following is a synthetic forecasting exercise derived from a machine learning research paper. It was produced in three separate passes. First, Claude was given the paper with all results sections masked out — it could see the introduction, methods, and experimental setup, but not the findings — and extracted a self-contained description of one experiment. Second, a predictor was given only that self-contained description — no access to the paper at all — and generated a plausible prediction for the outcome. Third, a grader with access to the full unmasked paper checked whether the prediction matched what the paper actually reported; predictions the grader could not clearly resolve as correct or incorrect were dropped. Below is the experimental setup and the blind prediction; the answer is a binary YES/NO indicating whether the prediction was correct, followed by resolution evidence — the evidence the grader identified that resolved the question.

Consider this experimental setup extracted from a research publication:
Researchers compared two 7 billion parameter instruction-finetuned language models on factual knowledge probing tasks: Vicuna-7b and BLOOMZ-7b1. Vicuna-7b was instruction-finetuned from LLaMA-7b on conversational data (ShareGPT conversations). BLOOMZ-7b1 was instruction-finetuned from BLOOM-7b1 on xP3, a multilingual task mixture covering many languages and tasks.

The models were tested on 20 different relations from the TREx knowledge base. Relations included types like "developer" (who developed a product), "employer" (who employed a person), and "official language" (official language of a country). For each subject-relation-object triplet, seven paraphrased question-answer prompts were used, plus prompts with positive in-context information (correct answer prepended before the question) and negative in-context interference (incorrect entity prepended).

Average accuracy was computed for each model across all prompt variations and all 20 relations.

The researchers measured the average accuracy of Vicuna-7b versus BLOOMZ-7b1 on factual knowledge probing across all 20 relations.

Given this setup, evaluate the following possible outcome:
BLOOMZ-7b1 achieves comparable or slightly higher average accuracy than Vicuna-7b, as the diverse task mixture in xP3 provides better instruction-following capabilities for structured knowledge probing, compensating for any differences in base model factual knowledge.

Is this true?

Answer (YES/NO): NO